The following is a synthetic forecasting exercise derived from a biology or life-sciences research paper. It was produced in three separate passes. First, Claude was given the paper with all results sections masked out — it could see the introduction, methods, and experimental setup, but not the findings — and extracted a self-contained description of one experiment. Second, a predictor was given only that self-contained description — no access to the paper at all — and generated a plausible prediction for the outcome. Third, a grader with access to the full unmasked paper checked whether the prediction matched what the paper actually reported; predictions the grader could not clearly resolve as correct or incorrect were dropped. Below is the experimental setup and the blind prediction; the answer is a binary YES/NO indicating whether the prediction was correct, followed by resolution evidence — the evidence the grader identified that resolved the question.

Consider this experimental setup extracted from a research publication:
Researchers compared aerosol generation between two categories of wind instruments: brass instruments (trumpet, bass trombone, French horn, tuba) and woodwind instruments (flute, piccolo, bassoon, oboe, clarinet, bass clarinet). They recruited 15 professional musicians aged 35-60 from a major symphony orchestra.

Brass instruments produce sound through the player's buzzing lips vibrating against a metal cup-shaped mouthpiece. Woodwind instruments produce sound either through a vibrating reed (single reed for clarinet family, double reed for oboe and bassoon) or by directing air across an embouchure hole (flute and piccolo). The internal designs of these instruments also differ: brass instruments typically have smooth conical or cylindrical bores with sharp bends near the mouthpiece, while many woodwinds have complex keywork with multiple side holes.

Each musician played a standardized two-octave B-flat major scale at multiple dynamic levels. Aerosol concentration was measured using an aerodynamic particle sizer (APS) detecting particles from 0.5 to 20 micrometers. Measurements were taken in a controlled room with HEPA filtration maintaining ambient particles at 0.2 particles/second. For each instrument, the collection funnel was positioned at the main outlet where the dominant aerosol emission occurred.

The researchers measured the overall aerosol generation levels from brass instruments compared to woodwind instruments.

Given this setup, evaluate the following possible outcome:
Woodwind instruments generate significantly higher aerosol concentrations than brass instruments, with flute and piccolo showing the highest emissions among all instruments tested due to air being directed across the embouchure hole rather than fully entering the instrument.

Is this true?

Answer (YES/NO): NO